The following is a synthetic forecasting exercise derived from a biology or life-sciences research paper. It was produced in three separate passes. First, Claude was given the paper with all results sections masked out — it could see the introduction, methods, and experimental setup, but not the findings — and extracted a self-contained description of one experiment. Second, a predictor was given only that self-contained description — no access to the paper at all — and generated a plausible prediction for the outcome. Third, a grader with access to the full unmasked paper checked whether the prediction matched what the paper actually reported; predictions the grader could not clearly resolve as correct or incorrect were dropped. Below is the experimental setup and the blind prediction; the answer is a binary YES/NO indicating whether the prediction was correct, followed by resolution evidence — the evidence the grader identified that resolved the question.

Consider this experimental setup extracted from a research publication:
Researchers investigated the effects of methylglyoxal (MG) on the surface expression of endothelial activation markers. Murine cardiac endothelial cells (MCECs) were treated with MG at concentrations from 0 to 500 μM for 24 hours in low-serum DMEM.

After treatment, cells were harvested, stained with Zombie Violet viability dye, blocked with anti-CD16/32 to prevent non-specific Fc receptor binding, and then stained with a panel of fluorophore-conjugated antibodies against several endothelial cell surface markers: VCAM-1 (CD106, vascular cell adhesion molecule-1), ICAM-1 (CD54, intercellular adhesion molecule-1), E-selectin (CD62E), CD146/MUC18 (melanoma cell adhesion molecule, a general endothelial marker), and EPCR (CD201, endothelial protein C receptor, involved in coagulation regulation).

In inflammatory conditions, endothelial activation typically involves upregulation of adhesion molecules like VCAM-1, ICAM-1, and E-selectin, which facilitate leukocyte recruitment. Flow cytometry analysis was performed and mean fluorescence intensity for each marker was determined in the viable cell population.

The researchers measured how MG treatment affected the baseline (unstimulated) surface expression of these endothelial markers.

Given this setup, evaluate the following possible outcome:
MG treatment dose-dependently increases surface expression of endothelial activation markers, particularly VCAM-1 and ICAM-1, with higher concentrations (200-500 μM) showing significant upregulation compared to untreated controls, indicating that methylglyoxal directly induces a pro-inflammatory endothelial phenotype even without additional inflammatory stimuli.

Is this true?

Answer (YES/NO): NO